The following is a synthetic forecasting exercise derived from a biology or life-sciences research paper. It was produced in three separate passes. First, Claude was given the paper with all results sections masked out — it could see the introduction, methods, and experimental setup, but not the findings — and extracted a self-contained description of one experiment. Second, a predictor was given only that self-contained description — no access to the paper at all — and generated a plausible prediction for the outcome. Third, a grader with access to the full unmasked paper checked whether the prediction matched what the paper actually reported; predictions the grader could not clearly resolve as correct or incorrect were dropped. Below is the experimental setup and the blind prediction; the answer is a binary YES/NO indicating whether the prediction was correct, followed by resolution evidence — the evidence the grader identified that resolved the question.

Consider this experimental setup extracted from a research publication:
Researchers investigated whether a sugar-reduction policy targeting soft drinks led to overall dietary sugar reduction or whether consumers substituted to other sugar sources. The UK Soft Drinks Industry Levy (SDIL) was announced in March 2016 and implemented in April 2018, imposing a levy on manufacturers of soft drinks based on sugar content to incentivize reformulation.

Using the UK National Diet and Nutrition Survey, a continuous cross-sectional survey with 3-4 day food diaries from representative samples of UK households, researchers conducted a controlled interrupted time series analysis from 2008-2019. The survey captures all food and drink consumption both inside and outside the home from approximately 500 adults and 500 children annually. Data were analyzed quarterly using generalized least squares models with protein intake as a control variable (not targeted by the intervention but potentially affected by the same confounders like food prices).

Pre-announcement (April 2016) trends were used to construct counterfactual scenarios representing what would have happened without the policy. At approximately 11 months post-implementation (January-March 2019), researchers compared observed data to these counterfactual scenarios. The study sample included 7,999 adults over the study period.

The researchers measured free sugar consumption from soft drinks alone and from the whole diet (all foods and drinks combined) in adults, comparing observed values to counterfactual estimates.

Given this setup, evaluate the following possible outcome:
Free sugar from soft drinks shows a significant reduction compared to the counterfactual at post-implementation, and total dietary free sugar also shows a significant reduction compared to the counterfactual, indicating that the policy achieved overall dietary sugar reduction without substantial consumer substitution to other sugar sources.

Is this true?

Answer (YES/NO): YES